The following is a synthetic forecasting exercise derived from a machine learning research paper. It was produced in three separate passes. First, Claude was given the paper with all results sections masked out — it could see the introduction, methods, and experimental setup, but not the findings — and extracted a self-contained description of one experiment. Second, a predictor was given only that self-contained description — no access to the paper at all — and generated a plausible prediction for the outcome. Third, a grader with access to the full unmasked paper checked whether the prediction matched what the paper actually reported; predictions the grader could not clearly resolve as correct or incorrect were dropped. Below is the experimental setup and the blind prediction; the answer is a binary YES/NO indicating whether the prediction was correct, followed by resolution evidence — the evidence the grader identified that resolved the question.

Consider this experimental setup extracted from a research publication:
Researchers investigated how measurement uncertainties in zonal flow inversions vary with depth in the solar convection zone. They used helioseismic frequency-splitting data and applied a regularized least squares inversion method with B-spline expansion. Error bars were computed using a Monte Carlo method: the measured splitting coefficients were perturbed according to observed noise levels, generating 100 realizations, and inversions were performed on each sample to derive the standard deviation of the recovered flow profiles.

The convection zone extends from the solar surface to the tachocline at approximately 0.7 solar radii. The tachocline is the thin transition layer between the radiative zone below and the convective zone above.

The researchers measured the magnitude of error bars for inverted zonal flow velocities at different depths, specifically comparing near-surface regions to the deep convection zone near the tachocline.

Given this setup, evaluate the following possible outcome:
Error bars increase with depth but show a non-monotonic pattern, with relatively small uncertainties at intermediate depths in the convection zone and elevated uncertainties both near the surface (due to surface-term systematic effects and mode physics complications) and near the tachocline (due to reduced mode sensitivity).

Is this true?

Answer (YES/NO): NO